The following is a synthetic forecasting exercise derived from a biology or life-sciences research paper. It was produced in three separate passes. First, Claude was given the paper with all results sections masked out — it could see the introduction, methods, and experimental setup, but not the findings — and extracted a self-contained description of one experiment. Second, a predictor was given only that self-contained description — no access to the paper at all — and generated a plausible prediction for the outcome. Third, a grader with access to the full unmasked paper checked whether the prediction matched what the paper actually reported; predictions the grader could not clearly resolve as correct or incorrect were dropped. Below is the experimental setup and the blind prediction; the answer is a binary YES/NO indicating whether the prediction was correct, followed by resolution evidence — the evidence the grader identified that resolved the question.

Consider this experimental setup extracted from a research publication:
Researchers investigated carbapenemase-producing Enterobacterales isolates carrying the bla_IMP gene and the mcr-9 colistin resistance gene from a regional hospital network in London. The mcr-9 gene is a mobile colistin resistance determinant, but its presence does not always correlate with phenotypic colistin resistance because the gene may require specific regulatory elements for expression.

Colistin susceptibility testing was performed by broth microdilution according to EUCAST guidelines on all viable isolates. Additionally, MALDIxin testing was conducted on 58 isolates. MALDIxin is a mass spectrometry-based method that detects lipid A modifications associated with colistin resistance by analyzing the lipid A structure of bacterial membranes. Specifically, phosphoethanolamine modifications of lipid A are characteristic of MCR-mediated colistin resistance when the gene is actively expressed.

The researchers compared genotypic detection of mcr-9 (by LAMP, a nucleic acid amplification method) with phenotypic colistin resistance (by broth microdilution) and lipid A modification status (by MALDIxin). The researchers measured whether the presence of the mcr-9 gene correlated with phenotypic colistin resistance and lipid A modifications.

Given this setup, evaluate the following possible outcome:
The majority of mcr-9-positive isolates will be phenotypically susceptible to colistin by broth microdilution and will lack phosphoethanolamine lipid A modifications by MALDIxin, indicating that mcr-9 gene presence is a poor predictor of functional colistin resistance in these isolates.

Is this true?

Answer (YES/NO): YES